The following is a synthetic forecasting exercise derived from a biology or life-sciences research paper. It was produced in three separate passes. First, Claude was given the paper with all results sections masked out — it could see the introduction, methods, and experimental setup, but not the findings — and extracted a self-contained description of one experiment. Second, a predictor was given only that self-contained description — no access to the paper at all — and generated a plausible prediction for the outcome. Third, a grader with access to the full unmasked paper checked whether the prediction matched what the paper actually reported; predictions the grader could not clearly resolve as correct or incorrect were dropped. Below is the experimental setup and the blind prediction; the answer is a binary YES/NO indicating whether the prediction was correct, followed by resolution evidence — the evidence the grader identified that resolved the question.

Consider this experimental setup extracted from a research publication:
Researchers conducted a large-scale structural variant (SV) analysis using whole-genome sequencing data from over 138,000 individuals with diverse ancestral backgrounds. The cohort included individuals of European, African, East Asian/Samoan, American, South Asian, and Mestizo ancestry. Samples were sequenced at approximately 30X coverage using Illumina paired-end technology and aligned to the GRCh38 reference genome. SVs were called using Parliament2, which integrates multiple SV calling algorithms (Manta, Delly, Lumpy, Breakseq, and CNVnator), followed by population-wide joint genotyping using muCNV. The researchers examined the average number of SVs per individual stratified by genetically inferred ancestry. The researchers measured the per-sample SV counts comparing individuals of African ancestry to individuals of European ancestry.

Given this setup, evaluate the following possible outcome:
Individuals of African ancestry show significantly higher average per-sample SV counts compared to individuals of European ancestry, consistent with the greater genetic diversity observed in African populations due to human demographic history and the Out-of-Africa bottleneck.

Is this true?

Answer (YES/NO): YES